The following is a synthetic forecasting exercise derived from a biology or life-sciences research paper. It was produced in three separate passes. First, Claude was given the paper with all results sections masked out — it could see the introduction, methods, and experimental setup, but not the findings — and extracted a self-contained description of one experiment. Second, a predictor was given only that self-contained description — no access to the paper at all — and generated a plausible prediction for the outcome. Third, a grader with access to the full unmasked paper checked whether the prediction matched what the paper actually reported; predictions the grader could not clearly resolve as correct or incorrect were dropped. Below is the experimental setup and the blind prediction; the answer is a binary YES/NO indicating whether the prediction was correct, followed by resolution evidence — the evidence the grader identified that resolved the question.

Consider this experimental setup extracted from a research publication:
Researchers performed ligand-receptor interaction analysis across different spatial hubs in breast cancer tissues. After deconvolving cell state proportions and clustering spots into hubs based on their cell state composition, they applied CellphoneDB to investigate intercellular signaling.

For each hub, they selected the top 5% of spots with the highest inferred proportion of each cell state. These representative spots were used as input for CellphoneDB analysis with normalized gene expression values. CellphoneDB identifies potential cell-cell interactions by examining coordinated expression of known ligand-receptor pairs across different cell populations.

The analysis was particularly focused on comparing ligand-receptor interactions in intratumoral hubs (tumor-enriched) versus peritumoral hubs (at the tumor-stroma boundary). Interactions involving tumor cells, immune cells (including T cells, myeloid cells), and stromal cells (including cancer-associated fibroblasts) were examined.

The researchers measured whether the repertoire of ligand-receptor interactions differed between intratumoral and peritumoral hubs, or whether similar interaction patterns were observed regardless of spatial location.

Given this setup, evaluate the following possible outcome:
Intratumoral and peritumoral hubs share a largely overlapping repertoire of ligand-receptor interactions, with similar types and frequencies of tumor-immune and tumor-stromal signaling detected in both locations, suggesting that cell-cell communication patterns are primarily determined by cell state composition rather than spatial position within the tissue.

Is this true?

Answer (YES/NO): NO